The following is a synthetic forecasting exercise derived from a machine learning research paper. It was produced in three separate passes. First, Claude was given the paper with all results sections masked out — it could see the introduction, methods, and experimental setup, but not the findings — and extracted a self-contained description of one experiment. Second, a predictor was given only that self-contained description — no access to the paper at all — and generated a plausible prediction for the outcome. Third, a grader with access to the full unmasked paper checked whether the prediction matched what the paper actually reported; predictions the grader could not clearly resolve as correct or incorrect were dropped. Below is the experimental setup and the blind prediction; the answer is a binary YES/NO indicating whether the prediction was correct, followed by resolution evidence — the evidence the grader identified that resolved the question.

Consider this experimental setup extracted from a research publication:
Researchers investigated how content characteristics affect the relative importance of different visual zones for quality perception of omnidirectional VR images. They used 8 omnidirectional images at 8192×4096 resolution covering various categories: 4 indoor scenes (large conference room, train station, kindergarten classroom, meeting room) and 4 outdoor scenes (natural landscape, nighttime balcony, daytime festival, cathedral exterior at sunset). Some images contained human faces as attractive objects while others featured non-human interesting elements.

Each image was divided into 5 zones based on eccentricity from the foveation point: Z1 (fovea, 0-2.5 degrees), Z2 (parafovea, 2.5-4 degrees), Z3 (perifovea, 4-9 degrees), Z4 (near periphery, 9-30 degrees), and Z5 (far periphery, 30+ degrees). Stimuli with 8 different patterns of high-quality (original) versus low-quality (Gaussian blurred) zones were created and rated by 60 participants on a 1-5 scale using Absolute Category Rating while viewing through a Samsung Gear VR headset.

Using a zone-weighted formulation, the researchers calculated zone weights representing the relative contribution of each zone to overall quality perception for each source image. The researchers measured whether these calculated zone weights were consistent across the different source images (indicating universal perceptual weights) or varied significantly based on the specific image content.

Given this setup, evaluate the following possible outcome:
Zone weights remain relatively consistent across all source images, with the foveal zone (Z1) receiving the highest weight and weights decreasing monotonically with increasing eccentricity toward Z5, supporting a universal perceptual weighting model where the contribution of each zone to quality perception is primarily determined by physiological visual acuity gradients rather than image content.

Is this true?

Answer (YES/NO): NO